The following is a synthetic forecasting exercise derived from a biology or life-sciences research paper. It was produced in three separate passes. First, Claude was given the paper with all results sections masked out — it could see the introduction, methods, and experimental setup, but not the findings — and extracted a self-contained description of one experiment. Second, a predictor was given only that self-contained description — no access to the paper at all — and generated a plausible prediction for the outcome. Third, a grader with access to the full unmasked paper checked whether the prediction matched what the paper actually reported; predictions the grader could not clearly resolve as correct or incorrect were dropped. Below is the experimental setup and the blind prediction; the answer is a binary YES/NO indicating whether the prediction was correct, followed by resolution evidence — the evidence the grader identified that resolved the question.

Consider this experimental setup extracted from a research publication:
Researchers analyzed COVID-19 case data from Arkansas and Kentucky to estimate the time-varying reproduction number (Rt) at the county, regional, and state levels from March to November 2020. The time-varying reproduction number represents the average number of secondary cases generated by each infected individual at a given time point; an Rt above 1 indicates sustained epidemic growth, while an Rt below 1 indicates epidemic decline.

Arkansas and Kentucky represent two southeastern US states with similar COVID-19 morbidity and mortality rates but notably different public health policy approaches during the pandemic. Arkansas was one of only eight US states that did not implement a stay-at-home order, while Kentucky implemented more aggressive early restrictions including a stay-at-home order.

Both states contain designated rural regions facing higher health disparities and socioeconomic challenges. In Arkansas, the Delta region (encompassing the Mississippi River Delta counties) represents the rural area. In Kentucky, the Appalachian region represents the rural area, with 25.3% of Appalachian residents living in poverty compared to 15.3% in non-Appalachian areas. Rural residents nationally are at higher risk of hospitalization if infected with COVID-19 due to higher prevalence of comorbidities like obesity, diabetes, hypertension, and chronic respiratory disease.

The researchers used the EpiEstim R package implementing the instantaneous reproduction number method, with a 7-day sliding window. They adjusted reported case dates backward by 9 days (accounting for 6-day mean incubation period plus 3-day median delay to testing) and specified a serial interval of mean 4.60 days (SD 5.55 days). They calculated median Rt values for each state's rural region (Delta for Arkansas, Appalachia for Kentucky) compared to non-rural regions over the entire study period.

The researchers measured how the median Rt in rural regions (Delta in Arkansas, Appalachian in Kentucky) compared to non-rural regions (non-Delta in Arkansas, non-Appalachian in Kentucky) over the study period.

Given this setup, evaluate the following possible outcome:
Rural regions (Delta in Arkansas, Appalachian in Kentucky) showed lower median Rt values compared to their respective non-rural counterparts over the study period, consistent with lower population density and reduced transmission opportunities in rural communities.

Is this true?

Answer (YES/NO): NO